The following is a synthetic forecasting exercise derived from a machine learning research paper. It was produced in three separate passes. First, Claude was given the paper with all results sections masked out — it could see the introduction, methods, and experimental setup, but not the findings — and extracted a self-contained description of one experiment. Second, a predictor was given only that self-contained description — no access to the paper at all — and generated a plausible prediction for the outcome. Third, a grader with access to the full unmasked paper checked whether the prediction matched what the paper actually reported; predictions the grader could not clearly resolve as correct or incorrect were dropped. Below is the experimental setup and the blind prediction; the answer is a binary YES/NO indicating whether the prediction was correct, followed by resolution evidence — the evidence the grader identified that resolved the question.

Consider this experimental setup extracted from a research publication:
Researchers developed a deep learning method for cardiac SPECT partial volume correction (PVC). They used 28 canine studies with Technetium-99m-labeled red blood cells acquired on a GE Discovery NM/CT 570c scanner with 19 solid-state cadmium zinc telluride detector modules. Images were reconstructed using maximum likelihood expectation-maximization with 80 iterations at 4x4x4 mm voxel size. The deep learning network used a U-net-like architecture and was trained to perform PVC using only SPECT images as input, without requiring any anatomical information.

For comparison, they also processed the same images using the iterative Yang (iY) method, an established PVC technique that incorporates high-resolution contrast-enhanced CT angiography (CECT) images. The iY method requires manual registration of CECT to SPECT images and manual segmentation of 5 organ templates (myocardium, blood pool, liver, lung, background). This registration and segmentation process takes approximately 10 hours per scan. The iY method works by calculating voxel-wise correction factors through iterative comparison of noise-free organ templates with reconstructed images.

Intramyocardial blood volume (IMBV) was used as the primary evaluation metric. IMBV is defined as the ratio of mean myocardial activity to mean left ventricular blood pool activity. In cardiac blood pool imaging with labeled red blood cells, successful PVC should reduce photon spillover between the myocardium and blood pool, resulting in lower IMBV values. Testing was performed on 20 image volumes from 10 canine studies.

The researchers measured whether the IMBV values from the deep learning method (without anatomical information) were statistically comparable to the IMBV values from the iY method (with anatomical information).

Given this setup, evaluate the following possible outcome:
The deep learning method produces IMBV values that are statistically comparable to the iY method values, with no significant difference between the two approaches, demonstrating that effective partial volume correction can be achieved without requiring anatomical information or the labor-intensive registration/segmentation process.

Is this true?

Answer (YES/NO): YES